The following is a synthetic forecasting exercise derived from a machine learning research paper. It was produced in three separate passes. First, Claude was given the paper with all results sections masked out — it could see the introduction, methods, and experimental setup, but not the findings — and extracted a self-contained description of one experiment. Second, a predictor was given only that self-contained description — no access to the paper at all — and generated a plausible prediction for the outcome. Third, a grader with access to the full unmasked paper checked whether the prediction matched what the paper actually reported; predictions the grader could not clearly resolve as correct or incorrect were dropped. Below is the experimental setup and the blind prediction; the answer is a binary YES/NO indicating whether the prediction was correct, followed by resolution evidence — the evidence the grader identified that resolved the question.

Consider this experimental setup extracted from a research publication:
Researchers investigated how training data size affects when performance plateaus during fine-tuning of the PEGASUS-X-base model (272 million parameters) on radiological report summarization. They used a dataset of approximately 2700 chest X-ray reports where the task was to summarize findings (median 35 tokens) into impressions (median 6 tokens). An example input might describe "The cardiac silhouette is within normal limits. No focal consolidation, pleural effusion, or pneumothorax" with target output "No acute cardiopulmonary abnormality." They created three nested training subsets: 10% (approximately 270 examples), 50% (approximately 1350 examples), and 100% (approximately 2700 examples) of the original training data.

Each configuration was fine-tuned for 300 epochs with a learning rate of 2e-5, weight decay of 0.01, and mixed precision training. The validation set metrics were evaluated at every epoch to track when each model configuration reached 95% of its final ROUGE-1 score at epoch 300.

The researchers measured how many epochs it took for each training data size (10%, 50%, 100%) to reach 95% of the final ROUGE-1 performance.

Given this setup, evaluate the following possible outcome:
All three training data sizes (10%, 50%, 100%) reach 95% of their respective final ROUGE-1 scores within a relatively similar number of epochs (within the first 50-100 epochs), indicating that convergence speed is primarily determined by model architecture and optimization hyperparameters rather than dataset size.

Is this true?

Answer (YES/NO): NO